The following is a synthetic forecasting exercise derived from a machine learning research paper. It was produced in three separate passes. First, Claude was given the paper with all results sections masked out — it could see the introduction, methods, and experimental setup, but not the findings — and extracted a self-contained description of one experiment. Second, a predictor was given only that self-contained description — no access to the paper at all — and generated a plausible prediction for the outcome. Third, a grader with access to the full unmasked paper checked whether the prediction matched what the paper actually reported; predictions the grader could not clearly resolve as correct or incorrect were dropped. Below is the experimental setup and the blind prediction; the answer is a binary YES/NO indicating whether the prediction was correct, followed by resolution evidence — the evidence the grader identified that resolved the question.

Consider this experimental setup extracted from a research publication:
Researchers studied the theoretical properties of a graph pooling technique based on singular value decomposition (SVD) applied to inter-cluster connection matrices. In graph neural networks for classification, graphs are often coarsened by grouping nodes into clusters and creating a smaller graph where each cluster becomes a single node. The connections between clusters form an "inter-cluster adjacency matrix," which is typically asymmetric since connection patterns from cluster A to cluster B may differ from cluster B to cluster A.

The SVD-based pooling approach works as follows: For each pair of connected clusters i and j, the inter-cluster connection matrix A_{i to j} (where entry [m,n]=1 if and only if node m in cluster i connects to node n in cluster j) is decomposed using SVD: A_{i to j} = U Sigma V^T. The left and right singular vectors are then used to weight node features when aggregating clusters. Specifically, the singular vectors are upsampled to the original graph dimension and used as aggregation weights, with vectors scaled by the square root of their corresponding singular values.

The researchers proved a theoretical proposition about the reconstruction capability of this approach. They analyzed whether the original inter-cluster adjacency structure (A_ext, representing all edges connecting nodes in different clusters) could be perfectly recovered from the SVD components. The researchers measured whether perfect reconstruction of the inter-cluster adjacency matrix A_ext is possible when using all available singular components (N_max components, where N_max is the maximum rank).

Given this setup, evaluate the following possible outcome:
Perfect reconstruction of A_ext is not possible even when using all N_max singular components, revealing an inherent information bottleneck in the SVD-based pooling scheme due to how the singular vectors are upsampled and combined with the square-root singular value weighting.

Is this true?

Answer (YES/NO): NO